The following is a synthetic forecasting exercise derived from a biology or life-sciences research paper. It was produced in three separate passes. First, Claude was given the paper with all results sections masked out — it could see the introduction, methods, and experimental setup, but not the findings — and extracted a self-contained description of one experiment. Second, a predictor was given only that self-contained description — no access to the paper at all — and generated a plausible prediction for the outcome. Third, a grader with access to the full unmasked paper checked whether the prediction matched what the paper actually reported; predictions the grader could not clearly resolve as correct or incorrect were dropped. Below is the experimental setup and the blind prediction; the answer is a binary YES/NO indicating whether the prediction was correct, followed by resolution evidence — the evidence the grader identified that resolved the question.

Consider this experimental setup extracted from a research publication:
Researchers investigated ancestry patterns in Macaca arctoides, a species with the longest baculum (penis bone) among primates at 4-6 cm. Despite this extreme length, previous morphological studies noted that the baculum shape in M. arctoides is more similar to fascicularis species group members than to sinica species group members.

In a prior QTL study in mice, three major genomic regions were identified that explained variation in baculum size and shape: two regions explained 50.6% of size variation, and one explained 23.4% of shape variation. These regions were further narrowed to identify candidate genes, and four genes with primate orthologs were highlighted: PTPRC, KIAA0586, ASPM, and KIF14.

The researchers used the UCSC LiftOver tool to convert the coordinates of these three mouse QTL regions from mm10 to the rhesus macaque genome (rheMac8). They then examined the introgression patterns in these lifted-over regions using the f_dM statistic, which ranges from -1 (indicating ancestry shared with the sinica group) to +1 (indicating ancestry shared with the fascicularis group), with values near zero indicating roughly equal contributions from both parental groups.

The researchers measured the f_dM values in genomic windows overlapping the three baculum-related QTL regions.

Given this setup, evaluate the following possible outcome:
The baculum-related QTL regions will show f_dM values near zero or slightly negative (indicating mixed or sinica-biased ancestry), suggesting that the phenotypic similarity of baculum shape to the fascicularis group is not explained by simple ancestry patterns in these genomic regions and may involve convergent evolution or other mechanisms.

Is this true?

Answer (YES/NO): NO